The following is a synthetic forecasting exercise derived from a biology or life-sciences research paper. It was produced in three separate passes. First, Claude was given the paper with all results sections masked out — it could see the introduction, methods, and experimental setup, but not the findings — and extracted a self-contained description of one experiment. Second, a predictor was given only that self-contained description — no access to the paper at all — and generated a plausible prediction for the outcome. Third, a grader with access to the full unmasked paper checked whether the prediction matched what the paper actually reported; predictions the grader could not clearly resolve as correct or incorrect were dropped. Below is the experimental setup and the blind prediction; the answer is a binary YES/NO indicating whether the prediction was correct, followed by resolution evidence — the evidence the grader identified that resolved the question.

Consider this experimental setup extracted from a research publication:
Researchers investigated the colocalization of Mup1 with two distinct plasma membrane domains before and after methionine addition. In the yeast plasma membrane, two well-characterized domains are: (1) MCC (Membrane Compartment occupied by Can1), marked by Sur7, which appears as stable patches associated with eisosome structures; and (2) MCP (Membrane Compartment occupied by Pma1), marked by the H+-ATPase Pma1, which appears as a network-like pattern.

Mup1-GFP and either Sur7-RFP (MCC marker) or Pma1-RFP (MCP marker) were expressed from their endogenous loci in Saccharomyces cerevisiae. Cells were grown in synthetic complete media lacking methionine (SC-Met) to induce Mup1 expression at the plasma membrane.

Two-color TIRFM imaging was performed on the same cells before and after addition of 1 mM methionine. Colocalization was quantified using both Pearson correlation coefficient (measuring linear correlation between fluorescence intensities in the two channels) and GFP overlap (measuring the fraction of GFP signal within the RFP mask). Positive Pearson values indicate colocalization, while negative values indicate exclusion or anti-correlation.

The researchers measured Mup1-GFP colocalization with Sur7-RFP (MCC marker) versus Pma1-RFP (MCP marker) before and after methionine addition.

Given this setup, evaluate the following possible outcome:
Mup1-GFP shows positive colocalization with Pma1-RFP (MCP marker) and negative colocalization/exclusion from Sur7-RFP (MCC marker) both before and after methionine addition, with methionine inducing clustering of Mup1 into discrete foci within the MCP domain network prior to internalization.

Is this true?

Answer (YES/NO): NO